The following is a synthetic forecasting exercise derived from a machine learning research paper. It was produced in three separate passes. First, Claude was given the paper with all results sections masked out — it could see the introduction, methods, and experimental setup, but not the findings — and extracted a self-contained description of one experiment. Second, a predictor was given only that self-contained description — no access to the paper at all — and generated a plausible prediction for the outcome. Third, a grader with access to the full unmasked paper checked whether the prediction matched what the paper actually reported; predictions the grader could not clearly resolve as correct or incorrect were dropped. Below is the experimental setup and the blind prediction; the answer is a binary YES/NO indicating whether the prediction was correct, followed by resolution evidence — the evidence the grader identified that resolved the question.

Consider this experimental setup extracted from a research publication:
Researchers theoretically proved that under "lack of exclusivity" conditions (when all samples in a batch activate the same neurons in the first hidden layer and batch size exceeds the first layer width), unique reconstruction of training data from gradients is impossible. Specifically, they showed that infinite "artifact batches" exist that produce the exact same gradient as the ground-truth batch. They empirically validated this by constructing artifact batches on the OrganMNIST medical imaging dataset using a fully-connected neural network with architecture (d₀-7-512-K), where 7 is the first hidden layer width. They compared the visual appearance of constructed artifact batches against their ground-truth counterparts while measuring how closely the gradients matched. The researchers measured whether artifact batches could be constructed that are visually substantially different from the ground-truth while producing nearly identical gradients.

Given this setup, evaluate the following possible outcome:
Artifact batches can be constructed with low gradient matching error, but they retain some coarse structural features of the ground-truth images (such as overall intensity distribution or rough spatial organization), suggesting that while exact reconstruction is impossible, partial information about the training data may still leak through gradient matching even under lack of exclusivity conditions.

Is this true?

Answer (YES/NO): NO